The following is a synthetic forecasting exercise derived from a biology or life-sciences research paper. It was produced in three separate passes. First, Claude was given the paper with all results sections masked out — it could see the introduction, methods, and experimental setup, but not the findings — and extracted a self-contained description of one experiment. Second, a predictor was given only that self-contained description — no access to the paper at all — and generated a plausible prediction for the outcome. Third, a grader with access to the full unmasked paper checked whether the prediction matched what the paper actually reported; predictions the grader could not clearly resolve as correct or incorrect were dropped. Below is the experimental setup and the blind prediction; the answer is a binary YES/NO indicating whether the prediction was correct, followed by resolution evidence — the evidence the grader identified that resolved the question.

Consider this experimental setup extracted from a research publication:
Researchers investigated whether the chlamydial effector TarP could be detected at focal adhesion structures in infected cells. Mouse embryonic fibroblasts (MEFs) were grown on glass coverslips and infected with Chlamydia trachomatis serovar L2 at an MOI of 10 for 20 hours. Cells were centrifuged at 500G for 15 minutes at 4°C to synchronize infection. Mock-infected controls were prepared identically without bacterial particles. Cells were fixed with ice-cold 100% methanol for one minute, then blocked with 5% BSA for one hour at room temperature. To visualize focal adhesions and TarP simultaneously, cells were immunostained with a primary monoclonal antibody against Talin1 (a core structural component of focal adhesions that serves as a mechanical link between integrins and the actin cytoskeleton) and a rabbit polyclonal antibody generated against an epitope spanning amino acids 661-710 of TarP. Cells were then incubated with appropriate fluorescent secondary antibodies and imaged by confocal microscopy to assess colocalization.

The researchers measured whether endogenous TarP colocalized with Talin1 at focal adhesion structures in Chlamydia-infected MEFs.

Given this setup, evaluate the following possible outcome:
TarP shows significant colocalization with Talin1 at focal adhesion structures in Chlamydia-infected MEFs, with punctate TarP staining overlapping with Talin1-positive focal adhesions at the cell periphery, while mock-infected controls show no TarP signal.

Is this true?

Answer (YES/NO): YES